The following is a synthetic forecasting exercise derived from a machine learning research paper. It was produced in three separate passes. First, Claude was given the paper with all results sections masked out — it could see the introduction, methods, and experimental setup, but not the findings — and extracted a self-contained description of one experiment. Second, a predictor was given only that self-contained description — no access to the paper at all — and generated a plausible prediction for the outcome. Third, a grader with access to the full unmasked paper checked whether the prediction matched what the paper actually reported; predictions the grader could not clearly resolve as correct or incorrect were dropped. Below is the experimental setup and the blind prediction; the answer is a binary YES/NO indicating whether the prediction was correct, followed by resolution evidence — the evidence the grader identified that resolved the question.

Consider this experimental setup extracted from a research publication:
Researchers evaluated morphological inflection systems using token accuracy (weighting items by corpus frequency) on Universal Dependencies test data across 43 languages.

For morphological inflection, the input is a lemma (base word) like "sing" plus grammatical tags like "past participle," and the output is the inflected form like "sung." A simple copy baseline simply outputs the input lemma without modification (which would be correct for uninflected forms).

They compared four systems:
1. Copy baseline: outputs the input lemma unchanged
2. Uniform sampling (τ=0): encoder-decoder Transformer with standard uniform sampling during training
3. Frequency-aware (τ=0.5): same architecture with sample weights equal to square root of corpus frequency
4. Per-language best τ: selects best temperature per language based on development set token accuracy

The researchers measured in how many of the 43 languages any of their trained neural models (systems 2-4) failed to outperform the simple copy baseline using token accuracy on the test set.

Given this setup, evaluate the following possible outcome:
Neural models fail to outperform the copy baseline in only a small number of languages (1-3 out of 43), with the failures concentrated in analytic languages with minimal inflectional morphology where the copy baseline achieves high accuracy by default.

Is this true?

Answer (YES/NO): NO